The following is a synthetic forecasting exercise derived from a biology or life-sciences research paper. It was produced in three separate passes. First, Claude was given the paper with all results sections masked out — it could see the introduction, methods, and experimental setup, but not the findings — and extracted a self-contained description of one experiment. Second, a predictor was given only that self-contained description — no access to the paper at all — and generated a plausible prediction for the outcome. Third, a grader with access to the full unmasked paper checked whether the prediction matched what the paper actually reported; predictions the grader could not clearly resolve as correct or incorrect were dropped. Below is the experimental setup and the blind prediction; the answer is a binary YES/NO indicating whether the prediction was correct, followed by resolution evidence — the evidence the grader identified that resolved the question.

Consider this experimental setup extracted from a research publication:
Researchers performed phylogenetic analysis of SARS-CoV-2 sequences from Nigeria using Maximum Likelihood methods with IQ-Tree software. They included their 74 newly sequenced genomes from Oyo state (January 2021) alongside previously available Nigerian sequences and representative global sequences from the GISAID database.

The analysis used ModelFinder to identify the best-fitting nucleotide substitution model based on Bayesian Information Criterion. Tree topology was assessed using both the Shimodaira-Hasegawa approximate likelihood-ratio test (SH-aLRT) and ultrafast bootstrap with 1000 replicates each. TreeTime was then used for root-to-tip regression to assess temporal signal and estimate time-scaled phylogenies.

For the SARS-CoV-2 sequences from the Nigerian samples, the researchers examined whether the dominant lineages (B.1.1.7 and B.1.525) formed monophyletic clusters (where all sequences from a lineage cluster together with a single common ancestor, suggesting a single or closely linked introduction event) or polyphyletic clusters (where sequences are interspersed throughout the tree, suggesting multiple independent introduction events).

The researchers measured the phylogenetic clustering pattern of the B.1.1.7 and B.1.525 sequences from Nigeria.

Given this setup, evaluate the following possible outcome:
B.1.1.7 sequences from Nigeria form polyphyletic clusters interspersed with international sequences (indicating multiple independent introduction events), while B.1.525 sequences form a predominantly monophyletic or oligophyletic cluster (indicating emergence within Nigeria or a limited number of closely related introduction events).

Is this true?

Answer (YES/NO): NO